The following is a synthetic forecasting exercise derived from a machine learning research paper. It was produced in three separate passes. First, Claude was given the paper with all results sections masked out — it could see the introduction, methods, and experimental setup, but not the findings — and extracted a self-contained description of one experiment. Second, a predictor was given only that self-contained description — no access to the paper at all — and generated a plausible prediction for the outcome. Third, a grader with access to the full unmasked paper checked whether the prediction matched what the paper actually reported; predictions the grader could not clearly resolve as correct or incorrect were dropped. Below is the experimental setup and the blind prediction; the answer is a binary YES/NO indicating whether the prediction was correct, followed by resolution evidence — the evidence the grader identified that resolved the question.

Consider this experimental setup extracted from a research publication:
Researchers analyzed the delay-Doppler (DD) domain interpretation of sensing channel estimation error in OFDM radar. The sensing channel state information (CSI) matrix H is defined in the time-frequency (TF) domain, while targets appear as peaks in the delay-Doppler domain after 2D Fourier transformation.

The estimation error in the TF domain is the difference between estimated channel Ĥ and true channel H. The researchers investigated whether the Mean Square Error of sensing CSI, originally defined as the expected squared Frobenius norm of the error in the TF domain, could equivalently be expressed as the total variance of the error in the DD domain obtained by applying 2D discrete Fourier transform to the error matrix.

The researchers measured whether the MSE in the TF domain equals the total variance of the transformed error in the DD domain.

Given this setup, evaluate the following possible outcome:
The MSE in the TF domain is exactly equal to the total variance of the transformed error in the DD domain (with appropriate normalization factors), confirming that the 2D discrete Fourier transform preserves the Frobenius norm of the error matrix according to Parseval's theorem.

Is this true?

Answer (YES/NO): YES